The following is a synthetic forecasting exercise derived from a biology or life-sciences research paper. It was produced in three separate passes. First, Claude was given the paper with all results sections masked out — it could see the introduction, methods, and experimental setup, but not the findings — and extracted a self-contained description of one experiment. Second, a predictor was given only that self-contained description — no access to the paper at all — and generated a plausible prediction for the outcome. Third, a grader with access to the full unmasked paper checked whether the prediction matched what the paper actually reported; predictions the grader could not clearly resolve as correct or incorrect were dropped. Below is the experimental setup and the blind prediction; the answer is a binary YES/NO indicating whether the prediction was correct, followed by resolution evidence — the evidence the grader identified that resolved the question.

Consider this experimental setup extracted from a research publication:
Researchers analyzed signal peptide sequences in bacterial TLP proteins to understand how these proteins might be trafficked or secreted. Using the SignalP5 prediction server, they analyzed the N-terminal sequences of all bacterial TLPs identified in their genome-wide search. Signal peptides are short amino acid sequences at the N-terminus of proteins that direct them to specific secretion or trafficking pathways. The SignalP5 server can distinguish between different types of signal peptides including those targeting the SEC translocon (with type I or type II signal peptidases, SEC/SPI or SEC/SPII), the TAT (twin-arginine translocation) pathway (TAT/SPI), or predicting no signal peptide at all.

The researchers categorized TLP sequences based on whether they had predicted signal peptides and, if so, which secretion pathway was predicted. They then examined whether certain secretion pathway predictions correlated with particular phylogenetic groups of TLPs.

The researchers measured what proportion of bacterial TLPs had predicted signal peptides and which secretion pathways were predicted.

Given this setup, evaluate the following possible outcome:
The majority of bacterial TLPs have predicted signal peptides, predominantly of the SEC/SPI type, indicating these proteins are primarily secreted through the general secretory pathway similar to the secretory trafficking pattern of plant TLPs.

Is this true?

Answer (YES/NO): NO